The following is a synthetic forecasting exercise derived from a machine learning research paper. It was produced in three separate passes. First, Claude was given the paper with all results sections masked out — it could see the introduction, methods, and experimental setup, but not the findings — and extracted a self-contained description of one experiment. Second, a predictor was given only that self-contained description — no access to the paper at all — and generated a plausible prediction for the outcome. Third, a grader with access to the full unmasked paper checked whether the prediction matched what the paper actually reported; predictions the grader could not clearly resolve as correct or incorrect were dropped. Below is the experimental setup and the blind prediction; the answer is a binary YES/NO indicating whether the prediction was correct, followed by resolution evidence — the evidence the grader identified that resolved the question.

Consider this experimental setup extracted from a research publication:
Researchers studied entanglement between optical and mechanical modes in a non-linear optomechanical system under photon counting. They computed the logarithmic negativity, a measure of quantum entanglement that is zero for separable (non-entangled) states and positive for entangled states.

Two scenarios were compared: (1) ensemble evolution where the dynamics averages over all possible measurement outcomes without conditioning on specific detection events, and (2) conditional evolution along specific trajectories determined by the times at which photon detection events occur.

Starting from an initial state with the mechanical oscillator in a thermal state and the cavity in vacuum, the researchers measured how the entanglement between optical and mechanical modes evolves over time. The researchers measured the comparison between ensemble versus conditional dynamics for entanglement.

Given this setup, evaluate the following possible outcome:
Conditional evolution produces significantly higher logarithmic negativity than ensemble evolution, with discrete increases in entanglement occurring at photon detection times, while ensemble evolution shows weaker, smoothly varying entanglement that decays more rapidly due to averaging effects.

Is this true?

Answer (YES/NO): NO